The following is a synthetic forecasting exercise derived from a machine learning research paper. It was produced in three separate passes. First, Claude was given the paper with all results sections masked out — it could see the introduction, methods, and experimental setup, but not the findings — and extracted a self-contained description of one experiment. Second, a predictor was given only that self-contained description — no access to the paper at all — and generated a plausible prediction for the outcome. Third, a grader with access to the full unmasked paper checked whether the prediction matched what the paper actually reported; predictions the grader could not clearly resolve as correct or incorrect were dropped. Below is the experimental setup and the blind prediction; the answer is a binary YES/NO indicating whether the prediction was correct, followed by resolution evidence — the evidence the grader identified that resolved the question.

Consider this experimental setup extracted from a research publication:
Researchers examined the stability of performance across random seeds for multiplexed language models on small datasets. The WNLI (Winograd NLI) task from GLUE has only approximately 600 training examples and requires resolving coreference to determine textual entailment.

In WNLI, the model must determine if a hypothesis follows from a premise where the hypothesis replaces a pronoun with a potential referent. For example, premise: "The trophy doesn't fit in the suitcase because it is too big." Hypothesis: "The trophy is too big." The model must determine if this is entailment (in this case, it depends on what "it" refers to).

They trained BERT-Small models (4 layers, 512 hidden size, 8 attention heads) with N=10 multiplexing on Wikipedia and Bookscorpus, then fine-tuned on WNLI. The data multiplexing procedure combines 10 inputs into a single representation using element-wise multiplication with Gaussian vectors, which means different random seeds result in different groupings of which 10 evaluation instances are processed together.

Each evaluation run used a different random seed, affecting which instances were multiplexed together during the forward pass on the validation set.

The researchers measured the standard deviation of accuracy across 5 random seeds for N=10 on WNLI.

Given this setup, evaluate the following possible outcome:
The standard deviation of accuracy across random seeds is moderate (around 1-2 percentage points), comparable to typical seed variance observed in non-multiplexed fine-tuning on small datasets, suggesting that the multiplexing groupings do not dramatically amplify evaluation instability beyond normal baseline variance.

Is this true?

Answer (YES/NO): NO